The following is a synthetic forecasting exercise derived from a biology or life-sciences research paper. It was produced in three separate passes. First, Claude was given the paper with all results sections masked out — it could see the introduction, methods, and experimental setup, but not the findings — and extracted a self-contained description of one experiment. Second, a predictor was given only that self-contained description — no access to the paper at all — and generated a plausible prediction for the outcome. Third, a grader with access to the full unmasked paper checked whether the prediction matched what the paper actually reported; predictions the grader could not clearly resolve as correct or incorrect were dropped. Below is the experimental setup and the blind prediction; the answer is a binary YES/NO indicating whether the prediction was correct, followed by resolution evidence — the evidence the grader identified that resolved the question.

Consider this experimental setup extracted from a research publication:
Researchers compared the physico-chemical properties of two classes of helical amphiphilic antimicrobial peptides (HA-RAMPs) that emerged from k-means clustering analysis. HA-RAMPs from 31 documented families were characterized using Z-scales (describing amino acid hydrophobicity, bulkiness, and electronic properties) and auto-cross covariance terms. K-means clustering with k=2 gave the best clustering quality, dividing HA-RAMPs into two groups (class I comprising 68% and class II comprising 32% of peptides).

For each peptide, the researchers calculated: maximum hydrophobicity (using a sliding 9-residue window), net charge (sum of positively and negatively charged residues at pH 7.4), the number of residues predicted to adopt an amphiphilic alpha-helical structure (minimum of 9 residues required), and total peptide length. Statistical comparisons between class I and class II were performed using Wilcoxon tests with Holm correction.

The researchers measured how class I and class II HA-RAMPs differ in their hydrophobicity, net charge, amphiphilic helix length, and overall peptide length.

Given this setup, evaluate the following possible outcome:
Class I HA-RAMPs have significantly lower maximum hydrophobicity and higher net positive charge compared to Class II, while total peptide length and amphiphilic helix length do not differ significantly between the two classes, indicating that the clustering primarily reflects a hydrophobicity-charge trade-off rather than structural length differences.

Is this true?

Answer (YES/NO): NO